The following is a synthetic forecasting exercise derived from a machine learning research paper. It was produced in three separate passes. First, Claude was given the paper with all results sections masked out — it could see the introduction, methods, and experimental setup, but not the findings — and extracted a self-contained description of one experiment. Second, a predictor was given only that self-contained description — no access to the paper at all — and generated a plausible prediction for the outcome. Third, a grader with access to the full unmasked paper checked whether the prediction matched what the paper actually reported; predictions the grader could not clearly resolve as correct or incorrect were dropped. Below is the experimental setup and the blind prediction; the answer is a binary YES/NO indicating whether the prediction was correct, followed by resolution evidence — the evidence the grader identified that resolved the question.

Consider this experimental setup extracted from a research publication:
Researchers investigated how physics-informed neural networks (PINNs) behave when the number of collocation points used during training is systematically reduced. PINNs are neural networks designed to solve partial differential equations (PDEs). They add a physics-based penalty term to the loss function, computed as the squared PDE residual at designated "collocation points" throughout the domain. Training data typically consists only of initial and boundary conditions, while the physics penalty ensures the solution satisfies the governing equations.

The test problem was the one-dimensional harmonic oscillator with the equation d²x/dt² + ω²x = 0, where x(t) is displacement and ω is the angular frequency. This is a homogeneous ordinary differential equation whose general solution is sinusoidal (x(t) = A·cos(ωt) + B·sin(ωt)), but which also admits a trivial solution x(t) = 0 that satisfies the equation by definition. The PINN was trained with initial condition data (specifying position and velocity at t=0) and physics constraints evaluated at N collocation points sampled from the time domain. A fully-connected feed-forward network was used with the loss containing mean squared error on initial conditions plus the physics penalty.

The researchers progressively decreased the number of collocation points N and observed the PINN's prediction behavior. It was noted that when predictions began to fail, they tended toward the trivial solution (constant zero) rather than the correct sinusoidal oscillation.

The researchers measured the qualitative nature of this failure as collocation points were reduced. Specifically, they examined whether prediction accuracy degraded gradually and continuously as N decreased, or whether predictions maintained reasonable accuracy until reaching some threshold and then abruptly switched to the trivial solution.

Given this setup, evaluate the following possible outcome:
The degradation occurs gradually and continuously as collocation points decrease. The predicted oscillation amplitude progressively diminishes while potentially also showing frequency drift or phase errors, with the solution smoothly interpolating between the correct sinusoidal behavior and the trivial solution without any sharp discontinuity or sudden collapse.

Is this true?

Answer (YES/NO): NO